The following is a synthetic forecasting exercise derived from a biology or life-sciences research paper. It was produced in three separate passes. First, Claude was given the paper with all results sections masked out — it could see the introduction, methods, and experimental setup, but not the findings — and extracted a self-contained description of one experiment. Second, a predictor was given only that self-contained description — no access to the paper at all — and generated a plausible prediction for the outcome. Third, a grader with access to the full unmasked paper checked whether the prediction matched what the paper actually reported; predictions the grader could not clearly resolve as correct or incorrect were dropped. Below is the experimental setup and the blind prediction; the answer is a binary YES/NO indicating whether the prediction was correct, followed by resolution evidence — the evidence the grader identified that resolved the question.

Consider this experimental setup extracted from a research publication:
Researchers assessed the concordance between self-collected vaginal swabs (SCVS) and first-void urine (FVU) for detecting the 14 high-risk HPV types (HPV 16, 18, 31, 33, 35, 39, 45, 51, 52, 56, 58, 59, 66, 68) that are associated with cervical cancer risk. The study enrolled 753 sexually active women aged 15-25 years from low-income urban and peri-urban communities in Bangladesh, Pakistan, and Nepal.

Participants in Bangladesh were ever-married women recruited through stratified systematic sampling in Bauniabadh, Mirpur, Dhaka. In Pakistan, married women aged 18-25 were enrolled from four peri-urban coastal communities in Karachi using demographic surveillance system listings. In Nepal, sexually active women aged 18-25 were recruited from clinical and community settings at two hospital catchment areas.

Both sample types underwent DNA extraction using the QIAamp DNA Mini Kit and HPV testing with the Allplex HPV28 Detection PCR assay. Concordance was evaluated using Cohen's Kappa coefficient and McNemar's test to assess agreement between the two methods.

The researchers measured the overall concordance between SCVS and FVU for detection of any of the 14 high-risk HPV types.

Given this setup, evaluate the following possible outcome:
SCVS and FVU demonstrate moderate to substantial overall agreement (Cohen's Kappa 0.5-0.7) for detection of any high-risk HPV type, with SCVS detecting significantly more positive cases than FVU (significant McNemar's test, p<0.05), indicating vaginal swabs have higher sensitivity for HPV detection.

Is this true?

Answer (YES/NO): NO